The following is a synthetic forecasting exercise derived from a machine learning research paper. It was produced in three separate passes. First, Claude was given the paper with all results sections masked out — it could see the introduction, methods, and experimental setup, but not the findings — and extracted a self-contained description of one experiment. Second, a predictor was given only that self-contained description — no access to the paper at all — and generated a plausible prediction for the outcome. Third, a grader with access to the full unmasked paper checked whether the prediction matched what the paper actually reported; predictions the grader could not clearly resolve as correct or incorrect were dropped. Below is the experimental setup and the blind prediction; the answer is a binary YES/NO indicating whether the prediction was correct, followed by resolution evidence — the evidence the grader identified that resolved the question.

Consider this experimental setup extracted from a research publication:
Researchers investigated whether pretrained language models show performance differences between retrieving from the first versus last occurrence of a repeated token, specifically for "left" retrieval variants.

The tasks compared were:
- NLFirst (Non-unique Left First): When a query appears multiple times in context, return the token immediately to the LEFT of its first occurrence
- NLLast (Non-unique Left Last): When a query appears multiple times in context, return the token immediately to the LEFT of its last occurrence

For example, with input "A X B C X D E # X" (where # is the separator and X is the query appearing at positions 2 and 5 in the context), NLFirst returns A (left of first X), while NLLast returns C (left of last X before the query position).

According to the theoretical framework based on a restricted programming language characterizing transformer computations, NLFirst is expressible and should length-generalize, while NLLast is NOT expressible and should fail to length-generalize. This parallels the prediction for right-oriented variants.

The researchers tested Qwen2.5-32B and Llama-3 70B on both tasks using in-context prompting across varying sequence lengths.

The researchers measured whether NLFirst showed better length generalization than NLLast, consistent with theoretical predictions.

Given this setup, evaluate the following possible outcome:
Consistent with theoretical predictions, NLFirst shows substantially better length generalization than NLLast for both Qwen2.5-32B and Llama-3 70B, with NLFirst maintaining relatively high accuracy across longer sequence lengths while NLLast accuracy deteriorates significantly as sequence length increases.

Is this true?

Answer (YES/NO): NO